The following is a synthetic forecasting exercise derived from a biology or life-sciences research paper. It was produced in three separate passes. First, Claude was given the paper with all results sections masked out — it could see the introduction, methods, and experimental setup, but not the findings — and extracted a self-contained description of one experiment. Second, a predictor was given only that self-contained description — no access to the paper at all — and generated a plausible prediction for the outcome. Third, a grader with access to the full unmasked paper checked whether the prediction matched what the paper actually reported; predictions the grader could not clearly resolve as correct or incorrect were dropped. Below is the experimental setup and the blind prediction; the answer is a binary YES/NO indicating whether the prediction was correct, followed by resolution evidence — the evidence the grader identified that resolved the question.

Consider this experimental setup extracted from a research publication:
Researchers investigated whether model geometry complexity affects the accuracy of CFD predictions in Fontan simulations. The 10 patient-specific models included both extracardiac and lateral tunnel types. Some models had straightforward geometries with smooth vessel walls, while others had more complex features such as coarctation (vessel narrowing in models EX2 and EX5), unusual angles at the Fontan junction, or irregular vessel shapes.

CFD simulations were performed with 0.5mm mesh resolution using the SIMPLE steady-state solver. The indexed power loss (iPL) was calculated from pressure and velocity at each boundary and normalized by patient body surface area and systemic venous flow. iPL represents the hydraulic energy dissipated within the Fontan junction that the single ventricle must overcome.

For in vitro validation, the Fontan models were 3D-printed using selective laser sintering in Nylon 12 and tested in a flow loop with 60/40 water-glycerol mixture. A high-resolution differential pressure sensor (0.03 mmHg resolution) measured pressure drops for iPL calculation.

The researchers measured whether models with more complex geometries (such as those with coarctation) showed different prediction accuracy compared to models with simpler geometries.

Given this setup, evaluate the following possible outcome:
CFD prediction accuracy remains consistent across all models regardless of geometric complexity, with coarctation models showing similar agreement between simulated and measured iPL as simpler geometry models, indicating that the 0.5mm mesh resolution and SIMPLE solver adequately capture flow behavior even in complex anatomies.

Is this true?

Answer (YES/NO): NO